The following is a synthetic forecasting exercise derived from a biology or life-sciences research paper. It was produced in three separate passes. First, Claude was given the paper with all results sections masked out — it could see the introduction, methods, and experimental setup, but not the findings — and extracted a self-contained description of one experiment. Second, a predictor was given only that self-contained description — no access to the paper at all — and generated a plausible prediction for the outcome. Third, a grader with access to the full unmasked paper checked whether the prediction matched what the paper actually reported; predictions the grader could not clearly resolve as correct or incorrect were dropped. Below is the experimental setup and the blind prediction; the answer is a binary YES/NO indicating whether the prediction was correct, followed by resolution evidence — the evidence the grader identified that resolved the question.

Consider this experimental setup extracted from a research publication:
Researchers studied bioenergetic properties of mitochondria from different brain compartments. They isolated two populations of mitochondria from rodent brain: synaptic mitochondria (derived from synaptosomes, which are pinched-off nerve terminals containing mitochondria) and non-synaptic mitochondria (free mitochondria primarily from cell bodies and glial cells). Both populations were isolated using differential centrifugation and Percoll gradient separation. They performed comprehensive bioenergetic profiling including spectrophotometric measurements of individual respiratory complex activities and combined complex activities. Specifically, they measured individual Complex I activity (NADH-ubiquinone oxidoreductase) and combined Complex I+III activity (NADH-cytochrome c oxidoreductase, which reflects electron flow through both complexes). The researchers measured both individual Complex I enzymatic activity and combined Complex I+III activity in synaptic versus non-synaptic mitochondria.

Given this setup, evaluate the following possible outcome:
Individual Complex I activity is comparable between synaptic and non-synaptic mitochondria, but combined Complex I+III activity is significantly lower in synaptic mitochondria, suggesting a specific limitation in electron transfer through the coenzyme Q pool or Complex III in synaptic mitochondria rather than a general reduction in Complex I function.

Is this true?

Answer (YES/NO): NO